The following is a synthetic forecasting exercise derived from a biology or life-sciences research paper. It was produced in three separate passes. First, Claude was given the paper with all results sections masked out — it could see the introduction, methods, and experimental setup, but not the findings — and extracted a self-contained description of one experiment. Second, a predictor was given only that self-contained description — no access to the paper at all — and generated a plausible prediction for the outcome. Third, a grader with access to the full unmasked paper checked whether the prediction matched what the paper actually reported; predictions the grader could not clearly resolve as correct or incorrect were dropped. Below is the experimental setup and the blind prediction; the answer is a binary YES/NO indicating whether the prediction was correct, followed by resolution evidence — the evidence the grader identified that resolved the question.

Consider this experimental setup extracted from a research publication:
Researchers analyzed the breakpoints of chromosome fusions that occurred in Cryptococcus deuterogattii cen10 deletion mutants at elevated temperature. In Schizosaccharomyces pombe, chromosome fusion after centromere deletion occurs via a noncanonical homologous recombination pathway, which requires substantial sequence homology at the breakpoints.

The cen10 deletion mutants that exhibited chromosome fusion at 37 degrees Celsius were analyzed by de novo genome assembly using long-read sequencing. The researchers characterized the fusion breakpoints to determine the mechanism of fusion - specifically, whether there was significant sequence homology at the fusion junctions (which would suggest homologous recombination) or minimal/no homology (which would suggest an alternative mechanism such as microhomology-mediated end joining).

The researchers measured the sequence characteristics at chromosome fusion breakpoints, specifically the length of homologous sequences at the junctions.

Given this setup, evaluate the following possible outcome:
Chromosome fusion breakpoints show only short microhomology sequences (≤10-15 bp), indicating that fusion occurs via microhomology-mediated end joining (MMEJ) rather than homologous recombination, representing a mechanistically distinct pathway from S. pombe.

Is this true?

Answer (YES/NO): YES